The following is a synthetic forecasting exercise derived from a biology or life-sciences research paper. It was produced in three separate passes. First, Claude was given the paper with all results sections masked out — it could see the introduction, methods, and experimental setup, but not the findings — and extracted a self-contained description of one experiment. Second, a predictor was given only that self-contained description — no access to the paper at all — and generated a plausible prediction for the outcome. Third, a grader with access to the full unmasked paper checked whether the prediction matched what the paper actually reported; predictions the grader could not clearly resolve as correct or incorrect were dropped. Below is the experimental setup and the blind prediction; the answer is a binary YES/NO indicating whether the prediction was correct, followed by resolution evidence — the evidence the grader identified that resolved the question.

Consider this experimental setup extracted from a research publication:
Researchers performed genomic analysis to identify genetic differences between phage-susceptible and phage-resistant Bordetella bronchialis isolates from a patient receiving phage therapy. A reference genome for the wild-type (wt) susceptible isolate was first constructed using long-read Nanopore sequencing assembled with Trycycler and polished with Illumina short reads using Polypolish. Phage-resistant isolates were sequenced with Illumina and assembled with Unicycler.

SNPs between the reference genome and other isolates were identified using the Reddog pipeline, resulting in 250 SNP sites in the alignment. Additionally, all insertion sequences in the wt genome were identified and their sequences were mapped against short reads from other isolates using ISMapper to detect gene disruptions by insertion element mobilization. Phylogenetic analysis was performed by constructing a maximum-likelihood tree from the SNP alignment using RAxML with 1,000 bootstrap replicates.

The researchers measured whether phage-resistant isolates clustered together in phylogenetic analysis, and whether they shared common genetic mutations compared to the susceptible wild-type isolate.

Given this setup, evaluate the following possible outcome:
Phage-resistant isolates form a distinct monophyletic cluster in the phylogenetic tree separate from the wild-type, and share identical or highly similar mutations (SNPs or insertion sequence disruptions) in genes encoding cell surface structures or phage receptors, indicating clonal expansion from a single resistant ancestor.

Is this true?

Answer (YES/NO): NO